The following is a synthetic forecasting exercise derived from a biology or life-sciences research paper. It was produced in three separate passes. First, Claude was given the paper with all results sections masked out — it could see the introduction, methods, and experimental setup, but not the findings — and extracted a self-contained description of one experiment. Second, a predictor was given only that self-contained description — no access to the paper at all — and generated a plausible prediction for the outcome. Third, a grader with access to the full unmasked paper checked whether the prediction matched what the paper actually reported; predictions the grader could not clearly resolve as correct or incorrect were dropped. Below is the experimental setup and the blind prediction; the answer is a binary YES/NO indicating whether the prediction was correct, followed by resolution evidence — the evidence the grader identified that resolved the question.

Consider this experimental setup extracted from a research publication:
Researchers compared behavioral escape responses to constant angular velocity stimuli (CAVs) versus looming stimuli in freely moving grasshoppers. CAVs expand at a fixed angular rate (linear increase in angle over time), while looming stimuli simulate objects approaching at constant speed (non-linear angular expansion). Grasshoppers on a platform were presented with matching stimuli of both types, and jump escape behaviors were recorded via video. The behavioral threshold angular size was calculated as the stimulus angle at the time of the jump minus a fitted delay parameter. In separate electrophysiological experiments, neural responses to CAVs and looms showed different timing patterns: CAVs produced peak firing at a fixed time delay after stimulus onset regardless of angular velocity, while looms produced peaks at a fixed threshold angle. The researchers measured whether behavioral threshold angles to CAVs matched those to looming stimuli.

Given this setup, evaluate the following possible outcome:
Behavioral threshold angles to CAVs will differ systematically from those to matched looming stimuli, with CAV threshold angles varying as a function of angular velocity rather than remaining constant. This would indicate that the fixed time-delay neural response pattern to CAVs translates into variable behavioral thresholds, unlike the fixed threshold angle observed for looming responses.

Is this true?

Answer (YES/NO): NO